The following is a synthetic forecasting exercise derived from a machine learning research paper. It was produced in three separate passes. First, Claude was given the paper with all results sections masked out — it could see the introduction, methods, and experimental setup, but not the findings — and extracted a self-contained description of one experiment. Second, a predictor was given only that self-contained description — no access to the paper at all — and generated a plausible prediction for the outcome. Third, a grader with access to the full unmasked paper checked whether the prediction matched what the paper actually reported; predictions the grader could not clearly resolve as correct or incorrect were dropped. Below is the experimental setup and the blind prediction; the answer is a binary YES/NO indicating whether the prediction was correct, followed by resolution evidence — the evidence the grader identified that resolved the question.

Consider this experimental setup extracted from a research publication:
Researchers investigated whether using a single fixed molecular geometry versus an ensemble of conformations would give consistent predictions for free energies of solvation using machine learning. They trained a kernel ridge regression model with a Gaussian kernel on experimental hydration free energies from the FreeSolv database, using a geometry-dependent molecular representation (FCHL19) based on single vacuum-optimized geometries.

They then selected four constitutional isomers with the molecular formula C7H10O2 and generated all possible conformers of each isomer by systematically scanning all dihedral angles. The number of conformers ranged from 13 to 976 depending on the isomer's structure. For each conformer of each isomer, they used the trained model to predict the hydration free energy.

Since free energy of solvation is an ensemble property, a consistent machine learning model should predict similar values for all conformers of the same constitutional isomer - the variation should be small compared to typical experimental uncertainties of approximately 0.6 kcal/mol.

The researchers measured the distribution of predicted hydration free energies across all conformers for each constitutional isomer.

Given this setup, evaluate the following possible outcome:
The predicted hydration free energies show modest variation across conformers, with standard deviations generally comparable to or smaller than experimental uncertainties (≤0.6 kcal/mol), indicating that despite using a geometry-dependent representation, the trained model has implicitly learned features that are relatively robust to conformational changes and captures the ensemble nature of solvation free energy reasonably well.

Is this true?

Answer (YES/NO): NO